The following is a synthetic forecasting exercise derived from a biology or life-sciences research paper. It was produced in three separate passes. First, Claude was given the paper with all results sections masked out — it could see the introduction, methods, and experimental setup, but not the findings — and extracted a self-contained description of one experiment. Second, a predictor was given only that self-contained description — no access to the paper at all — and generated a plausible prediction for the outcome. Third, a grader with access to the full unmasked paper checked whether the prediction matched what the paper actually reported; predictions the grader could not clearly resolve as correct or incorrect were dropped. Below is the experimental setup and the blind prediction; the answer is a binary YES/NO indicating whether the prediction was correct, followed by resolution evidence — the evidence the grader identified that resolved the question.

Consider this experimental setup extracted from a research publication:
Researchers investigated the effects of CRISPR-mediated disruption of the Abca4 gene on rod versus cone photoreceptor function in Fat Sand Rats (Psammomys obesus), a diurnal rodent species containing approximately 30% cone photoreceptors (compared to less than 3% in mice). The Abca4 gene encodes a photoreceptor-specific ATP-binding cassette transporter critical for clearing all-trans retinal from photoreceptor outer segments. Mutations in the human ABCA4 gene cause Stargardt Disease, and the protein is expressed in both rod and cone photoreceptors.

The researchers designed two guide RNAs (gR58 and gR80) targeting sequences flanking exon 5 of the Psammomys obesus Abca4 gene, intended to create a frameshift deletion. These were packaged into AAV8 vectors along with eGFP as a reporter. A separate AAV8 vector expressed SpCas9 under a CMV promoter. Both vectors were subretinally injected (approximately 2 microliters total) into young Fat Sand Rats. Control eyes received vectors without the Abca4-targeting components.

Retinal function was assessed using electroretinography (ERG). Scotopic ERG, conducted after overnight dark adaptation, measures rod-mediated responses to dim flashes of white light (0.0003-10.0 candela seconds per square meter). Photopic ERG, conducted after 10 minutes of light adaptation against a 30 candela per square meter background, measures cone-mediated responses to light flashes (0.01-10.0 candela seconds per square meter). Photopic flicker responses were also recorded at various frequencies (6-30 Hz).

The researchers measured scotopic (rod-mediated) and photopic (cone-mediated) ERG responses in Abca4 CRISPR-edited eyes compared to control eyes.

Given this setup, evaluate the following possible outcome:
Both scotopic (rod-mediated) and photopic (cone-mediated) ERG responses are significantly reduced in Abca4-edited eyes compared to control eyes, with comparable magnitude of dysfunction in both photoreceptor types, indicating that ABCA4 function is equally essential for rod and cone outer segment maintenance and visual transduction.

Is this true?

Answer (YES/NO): NO